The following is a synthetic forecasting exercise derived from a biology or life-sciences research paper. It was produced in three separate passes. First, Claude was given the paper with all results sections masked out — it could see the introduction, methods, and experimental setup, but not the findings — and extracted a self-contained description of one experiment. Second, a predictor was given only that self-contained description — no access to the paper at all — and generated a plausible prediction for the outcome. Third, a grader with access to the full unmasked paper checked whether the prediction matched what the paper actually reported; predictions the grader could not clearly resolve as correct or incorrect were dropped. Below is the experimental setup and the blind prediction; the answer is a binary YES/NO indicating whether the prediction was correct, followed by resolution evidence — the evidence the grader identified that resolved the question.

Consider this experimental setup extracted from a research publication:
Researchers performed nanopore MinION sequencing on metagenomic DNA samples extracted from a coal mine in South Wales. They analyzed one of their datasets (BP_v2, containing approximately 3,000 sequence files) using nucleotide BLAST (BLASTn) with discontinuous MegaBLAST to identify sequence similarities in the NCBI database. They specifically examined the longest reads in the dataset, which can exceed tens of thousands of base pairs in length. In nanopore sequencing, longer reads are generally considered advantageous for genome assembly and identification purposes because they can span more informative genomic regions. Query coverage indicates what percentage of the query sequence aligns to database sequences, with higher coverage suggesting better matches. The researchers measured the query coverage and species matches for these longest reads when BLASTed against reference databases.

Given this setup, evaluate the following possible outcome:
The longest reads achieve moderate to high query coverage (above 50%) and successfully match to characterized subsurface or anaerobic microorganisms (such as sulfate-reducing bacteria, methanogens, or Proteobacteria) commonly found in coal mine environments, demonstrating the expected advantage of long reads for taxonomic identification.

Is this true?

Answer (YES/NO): NO